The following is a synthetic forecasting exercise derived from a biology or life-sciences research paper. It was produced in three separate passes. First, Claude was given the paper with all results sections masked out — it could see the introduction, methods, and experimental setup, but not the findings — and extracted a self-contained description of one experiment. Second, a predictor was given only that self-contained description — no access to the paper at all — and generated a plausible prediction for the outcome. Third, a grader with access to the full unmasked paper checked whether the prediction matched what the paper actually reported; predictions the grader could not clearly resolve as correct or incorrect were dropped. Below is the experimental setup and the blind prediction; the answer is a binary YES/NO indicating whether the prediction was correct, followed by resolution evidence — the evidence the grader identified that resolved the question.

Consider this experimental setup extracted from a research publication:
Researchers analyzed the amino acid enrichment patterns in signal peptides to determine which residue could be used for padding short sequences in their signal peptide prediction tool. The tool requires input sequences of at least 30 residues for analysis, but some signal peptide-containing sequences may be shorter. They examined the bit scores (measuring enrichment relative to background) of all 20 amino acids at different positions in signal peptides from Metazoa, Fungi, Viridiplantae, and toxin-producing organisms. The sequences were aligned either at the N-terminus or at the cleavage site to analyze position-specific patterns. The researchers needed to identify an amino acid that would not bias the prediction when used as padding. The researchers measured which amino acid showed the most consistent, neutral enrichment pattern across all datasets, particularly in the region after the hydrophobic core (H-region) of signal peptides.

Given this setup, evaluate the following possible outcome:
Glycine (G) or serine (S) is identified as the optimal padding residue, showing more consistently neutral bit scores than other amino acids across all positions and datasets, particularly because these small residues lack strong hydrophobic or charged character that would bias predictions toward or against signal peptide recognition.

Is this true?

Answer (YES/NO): NO